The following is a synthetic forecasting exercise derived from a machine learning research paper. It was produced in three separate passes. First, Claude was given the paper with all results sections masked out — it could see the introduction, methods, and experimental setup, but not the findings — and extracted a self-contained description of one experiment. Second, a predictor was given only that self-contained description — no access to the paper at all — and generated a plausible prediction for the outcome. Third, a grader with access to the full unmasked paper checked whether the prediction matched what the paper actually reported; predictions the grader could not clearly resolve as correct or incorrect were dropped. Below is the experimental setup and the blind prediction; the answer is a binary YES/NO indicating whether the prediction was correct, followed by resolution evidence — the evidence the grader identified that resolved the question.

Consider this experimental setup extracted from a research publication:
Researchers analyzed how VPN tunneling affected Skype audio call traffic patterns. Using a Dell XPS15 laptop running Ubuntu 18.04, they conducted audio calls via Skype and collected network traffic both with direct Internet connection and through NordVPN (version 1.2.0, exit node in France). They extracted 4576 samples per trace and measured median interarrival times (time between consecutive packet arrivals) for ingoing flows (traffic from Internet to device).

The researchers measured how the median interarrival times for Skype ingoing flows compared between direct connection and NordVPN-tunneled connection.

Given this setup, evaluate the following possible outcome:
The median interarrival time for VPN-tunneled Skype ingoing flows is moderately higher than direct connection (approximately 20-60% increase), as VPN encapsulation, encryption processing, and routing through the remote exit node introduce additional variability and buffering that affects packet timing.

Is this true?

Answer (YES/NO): NO